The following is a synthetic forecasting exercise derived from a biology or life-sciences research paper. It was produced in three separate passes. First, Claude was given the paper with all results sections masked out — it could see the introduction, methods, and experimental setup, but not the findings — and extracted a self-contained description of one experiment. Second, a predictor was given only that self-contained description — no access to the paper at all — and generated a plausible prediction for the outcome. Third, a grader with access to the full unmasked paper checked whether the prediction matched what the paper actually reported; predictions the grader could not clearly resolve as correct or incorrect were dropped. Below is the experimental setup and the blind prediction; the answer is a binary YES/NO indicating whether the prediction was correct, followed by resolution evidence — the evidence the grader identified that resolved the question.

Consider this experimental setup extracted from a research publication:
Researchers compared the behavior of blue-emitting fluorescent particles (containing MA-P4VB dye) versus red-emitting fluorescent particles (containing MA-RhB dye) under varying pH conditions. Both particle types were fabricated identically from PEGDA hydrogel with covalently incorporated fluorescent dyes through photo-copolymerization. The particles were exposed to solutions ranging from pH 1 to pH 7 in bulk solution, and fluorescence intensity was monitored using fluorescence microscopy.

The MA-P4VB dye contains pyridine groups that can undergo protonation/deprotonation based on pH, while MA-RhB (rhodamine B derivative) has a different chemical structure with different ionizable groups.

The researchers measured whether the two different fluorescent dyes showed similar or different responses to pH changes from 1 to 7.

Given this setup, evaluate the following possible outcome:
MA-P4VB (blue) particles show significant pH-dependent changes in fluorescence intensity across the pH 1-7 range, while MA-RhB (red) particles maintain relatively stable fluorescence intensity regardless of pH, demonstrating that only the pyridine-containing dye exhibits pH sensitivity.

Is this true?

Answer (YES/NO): NO